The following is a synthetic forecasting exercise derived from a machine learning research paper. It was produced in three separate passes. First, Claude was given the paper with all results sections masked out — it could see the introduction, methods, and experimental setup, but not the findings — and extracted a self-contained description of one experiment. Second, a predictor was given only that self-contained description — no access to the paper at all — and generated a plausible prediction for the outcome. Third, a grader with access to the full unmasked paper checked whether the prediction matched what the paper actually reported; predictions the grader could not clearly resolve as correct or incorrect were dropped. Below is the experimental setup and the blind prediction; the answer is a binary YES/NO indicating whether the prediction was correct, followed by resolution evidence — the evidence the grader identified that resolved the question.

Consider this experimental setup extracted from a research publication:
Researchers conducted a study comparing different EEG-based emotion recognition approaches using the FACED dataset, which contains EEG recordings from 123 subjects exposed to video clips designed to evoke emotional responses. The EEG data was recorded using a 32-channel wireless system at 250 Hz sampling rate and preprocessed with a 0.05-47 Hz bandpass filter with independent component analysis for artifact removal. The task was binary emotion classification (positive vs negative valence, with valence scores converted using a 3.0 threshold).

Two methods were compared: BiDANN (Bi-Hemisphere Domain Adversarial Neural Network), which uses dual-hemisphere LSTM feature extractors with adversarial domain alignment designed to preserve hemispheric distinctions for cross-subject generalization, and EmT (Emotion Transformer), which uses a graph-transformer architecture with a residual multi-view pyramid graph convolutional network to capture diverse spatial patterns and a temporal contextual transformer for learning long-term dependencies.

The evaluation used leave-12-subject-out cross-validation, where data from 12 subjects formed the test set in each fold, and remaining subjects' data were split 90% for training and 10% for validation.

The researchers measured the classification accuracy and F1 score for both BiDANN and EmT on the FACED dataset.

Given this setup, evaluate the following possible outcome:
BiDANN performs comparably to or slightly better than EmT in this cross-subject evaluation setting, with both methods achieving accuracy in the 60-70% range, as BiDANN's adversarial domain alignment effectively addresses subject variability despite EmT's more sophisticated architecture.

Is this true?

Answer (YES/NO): YES